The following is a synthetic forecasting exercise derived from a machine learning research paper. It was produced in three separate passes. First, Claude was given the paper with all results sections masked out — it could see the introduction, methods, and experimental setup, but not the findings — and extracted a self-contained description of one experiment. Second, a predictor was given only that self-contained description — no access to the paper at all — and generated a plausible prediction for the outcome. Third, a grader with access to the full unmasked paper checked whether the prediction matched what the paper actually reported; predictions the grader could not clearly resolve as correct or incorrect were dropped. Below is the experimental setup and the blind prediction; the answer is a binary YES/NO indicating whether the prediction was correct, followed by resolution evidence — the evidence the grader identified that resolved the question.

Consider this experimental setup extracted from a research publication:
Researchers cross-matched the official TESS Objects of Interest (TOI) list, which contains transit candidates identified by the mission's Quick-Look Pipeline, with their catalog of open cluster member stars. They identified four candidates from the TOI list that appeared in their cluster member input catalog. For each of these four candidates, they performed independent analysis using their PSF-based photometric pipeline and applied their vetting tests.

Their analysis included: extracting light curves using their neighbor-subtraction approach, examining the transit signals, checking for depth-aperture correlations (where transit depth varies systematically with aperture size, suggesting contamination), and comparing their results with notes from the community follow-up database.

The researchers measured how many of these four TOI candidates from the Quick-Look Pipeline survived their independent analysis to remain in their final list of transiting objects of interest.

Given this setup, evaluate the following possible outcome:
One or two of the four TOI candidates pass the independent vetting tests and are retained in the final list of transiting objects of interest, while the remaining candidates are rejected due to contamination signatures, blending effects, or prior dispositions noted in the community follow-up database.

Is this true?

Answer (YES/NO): YES